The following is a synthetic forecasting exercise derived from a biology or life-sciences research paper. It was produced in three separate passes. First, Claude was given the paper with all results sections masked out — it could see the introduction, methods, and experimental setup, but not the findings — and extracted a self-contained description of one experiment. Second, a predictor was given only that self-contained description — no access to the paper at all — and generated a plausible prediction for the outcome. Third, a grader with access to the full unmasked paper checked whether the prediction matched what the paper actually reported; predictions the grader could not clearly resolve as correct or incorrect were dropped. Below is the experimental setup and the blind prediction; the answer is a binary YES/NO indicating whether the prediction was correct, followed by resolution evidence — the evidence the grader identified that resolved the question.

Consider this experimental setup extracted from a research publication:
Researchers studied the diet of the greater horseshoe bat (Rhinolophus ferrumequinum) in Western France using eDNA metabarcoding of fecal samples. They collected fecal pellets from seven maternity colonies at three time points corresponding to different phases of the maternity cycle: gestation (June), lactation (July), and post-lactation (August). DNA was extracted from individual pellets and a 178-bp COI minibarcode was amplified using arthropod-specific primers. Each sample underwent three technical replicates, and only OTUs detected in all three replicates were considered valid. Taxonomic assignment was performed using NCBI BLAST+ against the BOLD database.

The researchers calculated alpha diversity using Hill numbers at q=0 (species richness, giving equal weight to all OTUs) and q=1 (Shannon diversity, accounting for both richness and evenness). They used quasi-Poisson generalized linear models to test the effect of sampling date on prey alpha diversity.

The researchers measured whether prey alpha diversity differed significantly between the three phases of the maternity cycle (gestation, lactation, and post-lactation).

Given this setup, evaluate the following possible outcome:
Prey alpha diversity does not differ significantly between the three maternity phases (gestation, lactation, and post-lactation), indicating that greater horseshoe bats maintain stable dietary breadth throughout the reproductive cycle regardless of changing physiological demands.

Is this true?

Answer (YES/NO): NO